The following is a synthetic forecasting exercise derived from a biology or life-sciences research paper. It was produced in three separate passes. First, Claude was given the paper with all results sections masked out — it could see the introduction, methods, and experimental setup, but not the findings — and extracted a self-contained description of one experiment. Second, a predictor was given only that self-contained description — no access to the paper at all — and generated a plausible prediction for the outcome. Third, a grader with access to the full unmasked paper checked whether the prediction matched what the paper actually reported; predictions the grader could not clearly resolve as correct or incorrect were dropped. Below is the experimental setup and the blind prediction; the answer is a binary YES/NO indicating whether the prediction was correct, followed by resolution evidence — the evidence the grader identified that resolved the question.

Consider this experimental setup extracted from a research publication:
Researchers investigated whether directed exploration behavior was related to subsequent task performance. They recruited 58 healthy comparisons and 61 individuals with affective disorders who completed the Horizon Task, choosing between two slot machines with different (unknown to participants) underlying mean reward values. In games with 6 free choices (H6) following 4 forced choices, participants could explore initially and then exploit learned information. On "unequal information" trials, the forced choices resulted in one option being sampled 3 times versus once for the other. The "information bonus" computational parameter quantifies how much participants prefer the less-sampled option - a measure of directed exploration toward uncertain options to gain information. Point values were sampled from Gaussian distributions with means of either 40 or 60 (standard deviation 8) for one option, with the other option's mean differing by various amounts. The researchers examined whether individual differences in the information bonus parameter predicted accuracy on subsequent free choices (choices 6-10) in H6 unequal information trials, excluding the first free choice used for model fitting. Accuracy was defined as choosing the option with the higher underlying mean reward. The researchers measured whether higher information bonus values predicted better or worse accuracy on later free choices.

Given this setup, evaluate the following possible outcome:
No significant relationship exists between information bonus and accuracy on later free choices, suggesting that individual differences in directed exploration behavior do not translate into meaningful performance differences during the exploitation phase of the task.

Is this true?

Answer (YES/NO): NO